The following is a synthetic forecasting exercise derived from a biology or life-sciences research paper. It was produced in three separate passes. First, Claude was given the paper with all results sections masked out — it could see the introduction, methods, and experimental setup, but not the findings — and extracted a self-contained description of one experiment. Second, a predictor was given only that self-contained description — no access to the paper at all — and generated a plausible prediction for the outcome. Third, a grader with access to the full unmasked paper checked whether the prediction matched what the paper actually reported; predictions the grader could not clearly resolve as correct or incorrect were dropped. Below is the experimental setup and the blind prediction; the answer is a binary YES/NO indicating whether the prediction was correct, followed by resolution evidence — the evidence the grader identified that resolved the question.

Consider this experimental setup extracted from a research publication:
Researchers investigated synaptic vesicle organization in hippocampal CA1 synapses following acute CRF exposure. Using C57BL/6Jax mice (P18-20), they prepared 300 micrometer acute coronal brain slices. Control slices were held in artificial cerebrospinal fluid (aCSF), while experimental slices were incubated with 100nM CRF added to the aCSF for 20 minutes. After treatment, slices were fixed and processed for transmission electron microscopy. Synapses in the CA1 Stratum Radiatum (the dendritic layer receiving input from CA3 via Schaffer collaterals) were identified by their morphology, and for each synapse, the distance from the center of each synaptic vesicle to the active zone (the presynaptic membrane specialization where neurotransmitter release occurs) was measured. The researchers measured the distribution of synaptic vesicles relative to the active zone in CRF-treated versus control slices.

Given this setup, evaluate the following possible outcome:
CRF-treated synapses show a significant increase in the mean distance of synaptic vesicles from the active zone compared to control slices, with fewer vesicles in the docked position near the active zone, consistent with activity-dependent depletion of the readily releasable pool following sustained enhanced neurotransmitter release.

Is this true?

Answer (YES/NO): NO